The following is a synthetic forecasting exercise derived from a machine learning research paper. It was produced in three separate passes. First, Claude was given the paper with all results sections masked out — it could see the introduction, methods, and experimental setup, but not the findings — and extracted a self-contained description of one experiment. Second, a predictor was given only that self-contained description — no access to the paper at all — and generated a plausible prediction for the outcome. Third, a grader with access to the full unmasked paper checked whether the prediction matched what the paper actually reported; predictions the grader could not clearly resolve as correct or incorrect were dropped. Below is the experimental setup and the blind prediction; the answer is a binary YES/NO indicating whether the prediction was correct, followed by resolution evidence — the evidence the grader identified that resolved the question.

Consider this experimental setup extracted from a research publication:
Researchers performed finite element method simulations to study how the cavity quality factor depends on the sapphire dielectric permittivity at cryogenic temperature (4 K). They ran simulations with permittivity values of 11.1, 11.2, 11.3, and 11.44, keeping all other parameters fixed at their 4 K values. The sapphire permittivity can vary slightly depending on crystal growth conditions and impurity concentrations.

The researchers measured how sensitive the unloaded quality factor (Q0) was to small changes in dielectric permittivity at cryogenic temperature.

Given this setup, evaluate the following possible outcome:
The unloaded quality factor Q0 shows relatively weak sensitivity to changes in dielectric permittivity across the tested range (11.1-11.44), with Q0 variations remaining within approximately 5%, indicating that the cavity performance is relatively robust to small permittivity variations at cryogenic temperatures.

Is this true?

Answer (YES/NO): YES